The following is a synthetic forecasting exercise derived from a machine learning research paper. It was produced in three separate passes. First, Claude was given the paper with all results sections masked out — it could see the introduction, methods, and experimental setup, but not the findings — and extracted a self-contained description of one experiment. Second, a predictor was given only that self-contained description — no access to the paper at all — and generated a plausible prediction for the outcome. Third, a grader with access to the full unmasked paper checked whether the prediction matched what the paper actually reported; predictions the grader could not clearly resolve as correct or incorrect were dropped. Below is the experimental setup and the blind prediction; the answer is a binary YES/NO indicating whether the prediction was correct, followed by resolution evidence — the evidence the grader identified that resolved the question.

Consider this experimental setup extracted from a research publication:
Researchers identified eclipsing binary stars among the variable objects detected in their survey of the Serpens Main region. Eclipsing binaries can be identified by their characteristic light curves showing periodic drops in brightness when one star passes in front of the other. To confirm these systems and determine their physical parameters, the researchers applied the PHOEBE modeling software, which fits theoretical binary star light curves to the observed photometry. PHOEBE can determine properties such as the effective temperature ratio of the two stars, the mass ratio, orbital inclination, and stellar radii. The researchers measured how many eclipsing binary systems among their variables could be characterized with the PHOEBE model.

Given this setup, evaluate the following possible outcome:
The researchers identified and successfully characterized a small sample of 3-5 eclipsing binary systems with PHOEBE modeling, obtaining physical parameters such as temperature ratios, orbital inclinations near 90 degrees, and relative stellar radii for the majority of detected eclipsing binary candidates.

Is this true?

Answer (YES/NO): NO